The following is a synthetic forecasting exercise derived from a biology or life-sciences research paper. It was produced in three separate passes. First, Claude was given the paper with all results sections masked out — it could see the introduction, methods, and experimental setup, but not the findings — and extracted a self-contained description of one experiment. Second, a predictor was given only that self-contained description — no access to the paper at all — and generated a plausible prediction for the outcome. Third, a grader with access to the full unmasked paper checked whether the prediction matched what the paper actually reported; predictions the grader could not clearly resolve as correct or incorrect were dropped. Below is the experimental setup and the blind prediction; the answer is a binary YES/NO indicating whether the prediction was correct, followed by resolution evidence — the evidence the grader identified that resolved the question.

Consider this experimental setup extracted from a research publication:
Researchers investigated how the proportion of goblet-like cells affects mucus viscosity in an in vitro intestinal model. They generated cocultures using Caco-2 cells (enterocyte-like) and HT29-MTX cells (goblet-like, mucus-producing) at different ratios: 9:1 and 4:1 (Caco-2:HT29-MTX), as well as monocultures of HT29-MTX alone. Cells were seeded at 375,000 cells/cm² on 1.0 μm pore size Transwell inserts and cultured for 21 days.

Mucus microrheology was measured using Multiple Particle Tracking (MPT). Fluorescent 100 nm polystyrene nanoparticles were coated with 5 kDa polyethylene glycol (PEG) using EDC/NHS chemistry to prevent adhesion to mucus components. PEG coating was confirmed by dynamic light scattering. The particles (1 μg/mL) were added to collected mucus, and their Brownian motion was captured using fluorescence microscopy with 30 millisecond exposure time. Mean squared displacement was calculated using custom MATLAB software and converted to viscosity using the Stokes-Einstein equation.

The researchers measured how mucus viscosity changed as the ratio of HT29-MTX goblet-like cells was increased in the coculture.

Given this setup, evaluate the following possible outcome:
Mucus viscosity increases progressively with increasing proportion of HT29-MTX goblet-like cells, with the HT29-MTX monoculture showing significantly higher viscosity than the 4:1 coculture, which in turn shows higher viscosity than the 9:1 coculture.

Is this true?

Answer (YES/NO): NO